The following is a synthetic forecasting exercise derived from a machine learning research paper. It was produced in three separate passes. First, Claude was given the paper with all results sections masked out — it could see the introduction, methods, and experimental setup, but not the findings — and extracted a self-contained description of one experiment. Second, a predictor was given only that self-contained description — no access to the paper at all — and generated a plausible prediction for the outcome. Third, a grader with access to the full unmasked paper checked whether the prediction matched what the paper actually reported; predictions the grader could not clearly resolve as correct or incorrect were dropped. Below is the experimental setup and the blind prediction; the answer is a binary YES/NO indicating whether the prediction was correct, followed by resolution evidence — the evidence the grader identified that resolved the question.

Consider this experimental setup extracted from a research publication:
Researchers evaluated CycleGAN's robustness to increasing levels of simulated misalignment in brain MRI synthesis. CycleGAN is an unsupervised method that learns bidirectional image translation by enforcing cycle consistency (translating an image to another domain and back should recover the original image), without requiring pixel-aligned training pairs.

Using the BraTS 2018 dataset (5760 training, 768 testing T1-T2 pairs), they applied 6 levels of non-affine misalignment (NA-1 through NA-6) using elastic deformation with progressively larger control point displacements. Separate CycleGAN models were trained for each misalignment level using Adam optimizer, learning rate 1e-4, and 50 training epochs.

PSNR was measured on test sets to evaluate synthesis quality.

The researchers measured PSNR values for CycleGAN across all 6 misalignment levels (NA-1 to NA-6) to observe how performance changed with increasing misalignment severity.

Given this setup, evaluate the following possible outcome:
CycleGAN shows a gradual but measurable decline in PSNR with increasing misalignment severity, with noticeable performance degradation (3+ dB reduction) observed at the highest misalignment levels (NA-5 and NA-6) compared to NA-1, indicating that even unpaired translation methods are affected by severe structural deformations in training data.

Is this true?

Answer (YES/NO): NO